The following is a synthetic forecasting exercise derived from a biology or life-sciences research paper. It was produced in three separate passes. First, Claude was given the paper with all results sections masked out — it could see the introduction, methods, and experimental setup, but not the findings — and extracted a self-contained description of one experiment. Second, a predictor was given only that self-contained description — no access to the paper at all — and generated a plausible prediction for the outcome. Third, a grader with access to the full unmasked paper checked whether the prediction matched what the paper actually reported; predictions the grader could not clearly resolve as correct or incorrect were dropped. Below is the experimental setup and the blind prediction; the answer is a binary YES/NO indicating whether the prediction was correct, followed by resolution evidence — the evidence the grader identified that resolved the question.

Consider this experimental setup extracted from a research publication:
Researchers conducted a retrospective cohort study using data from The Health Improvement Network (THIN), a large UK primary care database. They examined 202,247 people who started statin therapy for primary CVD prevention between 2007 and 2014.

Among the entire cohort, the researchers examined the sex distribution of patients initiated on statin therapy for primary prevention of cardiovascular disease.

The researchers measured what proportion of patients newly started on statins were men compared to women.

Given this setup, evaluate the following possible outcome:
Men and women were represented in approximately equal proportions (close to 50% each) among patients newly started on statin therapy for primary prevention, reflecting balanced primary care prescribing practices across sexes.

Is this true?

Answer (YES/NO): NO